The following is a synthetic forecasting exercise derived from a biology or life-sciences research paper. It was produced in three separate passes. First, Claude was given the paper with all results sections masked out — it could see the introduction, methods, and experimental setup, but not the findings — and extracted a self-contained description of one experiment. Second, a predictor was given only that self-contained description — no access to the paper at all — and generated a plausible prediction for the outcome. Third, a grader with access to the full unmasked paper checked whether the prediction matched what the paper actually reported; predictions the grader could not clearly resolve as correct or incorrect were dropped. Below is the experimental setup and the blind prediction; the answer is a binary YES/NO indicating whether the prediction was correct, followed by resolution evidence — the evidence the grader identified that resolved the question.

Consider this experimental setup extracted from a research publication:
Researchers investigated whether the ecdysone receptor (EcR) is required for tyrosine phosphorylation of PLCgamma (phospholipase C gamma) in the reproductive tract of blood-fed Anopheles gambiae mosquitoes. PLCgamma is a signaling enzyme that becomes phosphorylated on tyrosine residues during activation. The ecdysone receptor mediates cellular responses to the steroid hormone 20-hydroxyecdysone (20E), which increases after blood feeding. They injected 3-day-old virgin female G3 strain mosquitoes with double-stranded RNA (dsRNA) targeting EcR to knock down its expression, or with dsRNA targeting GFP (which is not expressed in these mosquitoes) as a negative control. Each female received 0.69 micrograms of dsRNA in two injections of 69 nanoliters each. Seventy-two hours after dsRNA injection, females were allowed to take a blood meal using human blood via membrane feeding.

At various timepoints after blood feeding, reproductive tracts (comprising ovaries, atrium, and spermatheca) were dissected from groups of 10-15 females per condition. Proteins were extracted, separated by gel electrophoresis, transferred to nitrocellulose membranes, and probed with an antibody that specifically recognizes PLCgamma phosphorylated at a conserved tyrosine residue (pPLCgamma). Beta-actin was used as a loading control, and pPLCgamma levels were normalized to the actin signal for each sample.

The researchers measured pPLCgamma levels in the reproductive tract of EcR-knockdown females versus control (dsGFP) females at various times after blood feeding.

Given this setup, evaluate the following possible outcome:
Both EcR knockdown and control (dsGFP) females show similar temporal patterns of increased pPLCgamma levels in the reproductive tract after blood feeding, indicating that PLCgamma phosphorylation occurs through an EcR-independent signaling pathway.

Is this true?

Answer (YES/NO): NO